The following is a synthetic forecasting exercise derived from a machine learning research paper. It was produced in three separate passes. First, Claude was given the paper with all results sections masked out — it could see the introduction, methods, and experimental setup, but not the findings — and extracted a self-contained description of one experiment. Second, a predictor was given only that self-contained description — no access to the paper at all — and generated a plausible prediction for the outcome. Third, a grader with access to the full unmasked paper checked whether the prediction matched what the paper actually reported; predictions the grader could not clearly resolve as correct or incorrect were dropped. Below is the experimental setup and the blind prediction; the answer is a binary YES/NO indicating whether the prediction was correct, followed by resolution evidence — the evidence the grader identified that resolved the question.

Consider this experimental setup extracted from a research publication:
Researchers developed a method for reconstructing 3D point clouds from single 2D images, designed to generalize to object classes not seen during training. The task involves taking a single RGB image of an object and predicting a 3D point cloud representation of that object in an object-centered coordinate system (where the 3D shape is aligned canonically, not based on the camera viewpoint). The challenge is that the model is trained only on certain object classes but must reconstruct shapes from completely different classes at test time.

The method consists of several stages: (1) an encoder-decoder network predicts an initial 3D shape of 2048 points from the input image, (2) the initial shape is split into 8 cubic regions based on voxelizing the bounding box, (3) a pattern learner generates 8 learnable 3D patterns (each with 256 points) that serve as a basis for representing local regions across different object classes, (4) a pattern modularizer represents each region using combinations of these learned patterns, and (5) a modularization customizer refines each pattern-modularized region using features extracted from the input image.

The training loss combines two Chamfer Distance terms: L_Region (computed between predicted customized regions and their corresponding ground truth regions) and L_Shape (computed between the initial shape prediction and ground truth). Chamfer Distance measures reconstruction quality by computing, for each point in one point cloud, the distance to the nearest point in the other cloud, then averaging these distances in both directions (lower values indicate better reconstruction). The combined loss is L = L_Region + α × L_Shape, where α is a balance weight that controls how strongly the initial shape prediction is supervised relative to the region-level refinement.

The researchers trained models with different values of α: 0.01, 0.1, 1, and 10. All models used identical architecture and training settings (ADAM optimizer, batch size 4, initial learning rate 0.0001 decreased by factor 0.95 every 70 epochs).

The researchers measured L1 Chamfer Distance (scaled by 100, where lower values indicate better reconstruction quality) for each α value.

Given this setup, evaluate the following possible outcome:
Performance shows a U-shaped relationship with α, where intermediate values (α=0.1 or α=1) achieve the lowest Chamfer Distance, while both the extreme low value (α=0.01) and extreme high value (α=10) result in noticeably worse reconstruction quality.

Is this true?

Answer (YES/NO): NO